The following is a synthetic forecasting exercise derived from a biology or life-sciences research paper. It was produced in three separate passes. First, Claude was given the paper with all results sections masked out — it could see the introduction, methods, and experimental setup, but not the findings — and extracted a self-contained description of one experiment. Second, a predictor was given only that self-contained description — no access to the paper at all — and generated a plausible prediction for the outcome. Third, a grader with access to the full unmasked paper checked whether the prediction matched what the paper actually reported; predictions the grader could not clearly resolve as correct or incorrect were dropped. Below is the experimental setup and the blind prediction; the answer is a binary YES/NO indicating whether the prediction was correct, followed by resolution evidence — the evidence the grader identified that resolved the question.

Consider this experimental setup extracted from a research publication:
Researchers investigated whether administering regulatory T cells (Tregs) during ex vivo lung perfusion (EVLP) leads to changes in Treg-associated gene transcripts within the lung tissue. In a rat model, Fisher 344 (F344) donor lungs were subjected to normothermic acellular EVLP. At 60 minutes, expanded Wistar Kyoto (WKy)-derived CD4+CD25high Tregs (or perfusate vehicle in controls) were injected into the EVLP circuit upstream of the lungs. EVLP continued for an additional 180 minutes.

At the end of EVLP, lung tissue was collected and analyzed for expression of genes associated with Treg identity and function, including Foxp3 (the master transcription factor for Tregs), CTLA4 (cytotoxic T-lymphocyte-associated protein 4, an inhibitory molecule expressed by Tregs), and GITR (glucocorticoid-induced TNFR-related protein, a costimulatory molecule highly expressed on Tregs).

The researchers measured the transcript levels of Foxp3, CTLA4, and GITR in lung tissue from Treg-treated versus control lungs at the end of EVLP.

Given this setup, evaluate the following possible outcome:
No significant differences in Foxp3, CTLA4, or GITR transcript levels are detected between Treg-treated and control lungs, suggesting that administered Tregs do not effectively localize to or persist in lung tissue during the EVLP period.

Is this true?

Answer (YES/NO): NO